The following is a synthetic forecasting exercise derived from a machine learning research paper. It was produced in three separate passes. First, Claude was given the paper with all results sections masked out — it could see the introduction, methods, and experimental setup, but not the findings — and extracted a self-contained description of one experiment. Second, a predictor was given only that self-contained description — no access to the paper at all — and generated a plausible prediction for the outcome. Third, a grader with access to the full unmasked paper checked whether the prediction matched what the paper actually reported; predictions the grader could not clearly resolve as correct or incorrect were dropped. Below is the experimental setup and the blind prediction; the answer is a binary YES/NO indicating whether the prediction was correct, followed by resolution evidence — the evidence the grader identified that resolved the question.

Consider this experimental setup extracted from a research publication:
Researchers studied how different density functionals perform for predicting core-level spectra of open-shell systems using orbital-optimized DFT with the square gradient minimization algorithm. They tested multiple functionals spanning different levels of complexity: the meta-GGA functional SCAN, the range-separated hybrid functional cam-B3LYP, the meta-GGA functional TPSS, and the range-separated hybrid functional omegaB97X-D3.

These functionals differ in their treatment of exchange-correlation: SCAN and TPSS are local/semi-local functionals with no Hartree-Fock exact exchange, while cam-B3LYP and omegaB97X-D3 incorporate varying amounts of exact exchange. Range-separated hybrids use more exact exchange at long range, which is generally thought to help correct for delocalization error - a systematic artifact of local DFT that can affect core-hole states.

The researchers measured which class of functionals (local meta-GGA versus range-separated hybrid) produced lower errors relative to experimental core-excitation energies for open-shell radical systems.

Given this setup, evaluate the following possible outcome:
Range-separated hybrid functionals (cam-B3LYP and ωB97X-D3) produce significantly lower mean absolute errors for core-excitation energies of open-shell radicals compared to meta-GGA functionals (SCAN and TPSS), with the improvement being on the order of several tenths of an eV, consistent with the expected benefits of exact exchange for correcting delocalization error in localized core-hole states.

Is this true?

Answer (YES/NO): NO